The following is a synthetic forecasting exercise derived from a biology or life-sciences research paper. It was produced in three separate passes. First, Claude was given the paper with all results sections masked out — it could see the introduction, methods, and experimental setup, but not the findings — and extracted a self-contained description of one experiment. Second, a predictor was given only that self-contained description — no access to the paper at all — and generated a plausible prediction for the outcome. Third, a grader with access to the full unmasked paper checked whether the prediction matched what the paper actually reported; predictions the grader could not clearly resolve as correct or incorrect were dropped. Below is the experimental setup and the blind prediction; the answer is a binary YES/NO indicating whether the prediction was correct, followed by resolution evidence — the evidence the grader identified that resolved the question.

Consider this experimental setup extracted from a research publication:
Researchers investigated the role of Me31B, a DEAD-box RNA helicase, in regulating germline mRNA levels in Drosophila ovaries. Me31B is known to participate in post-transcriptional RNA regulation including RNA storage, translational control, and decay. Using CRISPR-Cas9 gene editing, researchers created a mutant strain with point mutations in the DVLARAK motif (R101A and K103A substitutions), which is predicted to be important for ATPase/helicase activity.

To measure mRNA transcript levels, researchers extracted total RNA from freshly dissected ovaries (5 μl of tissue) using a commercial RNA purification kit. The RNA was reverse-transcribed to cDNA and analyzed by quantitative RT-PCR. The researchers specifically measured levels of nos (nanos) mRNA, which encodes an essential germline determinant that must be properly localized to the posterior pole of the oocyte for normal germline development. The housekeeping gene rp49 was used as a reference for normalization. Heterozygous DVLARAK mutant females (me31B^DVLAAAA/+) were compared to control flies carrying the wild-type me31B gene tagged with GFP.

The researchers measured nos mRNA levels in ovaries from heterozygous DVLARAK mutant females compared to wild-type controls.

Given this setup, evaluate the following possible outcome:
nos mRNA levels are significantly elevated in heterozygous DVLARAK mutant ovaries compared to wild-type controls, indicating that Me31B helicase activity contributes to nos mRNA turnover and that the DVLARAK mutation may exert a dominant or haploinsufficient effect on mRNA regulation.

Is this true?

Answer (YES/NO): NO